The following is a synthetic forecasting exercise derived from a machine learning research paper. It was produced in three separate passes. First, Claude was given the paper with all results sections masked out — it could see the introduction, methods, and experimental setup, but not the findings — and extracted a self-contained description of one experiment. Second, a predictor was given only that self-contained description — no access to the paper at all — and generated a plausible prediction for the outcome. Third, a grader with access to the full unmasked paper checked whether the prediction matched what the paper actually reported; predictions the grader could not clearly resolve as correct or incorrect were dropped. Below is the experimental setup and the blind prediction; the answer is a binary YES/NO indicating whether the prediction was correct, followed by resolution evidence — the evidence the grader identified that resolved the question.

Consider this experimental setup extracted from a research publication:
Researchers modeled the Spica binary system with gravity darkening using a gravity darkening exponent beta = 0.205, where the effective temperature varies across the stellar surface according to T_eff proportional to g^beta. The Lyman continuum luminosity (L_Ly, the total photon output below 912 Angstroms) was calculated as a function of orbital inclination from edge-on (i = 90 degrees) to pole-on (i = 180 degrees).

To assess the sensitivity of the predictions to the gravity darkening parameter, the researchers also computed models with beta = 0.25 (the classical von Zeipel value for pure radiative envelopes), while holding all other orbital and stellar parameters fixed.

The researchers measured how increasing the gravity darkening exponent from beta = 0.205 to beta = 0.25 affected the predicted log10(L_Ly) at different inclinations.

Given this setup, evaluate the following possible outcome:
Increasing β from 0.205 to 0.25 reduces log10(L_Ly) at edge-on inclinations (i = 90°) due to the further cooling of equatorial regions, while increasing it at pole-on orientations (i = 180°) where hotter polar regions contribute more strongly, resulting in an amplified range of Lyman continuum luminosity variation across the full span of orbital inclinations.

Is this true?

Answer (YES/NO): NO